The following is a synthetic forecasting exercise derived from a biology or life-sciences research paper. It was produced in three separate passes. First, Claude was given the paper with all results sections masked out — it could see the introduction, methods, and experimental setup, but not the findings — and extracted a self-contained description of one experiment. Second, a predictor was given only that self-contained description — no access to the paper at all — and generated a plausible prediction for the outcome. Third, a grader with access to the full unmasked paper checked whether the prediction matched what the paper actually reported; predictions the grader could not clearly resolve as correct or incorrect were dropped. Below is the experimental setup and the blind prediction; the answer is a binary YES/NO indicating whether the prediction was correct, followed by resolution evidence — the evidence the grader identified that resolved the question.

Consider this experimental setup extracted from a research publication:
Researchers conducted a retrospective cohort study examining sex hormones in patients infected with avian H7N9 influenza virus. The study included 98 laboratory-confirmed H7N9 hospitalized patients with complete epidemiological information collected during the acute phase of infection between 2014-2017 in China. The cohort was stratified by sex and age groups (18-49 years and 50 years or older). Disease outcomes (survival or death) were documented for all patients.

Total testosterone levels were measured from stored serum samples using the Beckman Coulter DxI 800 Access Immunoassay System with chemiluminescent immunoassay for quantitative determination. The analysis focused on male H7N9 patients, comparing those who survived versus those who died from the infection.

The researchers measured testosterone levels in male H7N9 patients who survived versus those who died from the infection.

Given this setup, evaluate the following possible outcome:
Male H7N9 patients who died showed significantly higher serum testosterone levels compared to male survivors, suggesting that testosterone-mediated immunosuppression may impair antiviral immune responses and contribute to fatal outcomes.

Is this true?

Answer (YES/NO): NO